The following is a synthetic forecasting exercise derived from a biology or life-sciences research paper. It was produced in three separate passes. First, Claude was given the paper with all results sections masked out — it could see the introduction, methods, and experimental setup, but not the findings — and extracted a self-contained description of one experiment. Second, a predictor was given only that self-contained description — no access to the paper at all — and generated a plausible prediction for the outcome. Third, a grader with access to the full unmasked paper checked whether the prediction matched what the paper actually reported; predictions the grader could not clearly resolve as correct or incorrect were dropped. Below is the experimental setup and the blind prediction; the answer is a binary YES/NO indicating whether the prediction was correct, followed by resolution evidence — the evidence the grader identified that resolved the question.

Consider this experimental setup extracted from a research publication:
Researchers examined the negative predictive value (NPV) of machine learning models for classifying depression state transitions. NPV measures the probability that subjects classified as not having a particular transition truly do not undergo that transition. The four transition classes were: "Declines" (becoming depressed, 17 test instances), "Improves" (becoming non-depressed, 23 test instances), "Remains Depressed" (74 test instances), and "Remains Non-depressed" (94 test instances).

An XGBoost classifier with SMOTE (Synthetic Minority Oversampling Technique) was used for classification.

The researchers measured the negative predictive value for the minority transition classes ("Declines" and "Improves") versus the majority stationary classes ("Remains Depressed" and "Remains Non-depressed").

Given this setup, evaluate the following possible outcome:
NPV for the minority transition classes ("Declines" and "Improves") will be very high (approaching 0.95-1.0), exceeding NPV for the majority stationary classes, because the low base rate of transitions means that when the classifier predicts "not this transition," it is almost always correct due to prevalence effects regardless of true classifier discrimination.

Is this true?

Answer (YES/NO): YES